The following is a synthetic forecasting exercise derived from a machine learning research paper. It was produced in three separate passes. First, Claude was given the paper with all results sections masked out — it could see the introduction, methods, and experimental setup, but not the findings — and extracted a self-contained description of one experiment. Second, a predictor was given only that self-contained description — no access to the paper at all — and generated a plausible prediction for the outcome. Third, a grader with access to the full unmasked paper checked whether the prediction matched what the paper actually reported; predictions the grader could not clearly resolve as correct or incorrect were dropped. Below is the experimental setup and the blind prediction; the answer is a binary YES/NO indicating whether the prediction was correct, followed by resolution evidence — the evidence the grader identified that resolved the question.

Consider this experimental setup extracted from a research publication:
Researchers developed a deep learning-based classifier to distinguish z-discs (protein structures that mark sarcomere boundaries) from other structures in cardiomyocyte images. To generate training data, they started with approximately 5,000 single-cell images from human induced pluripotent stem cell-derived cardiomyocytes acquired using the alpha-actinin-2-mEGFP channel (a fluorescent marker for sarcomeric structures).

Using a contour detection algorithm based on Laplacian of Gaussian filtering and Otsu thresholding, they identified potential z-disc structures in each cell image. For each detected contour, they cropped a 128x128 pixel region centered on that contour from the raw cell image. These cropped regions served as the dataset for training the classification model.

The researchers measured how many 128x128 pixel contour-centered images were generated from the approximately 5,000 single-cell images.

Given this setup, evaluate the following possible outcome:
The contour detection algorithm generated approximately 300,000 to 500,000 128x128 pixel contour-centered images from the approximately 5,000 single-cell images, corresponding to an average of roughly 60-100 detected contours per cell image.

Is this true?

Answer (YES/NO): NO